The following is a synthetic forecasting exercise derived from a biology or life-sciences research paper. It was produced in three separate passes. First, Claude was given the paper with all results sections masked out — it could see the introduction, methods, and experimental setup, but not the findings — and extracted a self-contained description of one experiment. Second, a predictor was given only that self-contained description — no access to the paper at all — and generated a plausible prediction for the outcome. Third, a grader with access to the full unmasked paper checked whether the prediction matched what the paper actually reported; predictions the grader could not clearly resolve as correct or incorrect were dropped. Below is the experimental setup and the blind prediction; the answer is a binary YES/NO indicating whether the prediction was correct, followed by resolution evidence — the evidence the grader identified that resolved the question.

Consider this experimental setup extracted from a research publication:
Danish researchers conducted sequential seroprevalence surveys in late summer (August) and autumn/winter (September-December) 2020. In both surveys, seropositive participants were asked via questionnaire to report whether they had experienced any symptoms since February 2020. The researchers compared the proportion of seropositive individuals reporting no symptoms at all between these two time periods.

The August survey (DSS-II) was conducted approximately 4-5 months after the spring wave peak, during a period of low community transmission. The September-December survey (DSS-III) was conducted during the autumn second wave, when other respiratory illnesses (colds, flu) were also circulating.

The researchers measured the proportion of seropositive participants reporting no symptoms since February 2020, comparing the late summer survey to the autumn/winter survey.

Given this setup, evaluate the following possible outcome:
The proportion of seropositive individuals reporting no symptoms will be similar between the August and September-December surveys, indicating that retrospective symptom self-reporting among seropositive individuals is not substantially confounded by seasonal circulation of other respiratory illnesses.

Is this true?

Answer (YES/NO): NO